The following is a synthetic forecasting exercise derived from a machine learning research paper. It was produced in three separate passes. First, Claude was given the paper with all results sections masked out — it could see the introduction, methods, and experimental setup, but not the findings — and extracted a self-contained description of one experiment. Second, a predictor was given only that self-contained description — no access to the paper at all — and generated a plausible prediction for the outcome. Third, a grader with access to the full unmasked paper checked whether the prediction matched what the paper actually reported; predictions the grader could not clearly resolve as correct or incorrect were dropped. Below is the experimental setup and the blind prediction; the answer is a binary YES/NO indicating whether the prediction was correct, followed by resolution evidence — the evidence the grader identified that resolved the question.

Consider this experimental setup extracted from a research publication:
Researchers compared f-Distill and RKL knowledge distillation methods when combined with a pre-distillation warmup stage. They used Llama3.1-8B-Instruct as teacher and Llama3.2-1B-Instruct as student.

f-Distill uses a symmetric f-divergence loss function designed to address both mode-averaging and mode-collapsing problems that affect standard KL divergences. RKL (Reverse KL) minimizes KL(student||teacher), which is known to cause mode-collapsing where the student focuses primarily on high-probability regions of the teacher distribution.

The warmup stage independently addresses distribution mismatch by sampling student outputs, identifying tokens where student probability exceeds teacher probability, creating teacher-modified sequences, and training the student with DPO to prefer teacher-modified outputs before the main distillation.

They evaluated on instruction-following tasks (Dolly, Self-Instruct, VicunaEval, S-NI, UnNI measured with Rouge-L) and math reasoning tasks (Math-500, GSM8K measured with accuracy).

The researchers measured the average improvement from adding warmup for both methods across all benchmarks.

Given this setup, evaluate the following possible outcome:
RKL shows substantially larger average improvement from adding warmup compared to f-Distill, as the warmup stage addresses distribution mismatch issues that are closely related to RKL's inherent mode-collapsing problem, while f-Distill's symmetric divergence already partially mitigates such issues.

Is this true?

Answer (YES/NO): NO